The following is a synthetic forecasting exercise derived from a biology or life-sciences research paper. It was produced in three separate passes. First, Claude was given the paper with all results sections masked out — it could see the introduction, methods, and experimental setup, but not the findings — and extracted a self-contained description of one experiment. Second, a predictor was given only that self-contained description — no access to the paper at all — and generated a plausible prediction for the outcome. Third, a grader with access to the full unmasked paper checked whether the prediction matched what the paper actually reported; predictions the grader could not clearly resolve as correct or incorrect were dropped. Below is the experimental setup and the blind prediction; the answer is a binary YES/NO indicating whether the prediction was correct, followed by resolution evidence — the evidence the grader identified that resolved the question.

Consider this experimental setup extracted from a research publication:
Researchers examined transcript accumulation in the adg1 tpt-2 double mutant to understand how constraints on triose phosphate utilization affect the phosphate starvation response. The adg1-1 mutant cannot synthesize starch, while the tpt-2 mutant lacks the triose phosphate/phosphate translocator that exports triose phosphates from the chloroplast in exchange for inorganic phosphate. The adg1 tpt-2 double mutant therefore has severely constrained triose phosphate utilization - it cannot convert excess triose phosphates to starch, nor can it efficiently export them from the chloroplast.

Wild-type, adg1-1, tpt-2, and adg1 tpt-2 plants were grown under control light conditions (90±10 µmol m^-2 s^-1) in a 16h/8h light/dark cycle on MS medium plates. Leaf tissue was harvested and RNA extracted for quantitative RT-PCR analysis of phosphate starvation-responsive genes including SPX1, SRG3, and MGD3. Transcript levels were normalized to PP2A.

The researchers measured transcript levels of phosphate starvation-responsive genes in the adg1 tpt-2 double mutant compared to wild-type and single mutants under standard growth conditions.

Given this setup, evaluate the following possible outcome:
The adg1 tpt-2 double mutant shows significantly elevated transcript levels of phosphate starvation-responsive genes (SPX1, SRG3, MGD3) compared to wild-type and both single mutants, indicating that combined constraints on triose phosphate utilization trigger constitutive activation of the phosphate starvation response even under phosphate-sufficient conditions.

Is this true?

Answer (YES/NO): YES